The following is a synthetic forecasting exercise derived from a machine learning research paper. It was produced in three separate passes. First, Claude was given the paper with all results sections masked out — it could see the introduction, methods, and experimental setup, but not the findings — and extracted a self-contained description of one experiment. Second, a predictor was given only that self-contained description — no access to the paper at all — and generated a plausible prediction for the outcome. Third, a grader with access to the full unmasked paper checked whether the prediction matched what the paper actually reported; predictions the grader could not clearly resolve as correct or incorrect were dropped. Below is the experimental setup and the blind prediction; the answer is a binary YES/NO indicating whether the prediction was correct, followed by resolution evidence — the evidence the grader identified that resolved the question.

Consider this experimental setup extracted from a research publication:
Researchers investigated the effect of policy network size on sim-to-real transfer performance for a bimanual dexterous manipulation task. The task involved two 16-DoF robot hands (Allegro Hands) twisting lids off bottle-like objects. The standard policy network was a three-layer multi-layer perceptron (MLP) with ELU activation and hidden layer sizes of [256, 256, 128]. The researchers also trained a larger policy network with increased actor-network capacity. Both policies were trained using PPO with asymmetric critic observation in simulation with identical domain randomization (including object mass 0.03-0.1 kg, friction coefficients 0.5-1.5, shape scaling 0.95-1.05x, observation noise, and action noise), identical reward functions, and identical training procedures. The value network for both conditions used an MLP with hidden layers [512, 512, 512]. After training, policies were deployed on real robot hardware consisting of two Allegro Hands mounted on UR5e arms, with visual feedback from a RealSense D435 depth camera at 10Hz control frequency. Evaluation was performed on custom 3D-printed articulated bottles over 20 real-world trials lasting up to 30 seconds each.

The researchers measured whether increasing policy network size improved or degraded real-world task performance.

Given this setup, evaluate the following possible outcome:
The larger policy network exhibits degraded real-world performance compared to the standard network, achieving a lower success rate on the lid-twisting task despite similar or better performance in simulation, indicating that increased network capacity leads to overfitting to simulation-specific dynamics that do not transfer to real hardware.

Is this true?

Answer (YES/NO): YES